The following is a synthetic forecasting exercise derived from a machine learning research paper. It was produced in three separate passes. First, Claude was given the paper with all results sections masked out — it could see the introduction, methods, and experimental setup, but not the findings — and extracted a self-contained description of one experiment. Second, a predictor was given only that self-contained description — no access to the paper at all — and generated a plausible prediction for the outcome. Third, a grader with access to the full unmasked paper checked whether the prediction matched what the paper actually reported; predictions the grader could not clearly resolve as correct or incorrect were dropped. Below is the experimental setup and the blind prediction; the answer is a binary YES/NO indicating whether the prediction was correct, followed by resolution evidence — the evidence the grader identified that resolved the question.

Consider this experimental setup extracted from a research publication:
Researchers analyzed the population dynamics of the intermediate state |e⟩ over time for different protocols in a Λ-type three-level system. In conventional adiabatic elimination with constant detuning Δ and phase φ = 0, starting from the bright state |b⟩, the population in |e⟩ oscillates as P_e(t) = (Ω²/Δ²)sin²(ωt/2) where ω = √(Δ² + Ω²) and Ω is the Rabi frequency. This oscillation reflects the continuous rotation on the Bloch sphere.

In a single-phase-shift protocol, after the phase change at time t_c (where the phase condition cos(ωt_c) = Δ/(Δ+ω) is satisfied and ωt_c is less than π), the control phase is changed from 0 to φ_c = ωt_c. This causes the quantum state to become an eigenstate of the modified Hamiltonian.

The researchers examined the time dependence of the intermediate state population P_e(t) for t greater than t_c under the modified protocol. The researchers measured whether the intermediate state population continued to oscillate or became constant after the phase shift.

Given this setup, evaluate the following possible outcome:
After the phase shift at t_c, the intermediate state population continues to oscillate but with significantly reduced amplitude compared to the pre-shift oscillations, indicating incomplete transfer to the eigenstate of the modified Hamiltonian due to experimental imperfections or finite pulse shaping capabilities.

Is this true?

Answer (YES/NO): NO